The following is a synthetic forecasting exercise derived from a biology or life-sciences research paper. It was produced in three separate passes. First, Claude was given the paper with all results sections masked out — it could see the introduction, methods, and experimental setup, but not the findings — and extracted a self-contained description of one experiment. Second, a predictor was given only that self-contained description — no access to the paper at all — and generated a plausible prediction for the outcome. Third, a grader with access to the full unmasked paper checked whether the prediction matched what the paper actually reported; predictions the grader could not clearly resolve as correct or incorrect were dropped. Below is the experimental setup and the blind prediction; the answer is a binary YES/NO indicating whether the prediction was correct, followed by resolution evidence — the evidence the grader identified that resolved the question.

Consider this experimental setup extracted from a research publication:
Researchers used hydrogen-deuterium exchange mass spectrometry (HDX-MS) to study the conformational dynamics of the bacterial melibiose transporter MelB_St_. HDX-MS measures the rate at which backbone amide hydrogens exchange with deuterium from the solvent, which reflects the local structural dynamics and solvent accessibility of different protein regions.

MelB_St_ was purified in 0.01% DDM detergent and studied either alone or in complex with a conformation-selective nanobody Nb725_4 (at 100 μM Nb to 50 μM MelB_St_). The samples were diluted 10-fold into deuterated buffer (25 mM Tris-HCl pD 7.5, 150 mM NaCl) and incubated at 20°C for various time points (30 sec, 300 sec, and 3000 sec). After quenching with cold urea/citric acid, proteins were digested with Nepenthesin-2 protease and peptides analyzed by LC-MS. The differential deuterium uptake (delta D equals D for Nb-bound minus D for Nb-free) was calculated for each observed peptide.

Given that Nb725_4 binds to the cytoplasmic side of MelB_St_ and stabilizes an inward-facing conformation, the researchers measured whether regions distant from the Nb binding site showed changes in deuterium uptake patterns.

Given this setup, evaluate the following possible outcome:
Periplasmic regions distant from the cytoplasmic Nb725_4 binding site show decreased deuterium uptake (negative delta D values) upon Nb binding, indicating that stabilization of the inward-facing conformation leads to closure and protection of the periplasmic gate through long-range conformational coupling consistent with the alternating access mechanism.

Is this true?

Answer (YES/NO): YES